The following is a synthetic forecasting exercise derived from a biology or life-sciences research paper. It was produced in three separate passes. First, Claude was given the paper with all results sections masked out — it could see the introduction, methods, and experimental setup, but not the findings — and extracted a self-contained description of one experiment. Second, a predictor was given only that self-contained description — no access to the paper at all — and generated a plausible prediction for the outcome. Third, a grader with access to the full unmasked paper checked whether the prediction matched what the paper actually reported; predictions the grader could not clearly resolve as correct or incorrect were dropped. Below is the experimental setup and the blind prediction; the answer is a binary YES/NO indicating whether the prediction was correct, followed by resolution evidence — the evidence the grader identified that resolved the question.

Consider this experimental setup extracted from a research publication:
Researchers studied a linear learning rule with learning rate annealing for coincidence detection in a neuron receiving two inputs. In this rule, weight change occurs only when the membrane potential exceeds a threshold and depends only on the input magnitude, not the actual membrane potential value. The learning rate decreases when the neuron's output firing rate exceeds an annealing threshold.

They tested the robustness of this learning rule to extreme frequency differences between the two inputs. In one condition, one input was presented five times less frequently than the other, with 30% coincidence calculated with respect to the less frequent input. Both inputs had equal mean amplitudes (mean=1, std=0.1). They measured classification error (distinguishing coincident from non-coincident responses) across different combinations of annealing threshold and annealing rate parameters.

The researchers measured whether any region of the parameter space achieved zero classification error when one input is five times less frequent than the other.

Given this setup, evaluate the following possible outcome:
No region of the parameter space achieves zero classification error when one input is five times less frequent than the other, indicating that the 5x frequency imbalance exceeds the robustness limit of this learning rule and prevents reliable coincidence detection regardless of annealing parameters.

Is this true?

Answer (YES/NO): NO